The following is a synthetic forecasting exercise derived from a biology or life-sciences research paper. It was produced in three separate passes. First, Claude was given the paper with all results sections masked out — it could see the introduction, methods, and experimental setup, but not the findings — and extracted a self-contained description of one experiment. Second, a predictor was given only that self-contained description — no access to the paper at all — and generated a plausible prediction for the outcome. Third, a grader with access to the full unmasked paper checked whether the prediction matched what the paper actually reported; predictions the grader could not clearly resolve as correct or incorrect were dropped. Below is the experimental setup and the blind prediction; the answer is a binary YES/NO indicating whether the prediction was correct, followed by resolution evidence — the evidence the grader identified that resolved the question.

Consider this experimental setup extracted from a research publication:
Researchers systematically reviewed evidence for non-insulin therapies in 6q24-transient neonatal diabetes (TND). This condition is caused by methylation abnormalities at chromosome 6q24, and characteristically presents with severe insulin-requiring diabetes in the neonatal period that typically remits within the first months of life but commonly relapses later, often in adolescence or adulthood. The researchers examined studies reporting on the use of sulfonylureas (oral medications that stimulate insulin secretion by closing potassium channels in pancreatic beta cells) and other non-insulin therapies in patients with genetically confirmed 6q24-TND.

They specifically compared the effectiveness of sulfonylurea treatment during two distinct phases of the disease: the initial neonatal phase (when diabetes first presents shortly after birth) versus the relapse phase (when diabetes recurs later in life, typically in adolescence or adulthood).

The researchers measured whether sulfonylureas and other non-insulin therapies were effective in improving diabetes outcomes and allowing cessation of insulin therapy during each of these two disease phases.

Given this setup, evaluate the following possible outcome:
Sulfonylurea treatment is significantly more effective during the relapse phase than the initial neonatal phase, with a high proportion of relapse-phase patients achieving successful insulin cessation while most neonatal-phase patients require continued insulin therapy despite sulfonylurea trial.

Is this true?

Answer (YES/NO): NO